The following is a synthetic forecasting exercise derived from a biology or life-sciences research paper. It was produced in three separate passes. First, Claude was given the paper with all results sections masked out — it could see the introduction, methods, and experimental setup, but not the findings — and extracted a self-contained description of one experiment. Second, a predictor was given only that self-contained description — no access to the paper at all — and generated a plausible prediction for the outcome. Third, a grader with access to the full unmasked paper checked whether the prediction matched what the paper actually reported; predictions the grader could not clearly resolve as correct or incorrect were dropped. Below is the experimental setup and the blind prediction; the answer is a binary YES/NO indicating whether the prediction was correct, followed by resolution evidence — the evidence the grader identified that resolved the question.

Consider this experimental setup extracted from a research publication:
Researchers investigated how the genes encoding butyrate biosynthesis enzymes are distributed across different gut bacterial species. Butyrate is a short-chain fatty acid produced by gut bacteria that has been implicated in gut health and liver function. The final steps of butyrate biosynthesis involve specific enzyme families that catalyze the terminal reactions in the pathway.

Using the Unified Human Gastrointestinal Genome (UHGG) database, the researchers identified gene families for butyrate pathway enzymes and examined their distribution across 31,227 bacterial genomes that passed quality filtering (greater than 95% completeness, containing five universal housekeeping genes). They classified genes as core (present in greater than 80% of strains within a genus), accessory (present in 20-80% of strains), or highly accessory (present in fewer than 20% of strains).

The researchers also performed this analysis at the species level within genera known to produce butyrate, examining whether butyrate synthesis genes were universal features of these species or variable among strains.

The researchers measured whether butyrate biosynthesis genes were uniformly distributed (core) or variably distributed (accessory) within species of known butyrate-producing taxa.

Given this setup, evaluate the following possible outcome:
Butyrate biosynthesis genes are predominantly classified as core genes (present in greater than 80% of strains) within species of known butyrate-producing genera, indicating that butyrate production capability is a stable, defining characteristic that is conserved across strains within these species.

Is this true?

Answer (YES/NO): NO